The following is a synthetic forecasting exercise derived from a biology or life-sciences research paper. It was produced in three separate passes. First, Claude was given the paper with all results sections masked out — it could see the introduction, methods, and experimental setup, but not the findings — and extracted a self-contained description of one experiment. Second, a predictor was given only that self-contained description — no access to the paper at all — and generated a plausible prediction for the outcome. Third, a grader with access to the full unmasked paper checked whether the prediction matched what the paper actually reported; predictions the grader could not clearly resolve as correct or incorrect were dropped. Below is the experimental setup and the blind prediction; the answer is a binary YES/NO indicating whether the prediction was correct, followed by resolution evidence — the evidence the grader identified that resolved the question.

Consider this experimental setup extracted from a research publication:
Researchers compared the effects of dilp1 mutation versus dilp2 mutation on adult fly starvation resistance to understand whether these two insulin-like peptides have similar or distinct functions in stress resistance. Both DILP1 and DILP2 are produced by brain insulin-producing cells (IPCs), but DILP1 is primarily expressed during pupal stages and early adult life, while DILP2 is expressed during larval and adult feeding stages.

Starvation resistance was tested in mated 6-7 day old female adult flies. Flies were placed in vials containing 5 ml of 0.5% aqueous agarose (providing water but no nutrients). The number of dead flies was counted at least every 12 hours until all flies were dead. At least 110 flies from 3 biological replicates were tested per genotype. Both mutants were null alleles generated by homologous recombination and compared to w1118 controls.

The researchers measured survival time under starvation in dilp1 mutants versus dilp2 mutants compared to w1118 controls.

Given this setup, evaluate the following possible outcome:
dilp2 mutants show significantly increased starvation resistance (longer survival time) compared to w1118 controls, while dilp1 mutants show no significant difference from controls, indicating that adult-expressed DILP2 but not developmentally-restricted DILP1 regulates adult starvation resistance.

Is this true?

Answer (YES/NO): NO